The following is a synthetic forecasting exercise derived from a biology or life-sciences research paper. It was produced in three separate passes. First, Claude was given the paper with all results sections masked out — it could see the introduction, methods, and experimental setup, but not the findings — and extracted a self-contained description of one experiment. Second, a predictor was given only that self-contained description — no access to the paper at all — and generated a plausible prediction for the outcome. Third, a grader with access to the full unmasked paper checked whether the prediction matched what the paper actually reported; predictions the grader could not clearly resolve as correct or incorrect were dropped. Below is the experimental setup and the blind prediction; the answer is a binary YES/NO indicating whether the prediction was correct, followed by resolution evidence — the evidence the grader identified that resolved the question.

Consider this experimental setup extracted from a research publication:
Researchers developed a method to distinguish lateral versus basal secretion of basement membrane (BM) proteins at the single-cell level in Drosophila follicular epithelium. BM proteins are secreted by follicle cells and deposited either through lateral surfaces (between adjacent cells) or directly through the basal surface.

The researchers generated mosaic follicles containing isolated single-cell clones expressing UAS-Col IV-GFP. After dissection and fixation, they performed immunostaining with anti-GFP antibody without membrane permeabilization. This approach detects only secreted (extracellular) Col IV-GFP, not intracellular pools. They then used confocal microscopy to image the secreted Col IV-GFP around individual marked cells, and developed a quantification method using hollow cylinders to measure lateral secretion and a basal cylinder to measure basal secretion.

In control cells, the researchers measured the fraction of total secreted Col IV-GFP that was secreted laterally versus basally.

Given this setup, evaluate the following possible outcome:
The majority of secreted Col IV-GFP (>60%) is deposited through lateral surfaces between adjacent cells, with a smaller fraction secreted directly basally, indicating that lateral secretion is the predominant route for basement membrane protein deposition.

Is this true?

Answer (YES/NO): YES